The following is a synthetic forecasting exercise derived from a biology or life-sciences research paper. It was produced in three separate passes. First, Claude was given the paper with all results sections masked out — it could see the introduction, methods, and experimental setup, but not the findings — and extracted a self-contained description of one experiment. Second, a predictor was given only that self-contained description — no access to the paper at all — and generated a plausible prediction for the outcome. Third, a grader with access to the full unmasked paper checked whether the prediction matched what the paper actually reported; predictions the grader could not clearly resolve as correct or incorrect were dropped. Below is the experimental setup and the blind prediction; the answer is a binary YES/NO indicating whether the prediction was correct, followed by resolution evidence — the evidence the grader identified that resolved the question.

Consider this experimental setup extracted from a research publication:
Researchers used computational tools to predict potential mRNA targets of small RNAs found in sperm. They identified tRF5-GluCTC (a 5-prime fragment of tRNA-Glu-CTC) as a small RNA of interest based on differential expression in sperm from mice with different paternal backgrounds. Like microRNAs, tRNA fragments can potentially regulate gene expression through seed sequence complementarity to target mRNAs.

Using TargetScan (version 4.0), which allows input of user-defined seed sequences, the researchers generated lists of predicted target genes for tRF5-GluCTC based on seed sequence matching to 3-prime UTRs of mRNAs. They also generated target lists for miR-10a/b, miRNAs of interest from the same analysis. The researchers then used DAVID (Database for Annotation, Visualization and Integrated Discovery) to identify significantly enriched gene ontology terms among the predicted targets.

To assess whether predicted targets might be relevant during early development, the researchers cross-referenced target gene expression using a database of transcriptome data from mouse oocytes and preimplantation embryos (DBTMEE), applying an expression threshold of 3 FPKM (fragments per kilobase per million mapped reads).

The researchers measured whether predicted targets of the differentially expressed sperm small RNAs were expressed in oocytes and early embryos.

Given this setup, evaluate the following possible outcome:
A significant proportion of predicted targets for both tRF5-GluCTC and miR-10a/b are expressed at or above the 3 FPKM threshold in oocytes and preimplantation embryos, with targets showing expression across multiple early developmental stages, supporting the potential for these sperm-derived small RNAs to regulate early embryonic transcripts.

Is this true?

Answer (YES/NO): YES